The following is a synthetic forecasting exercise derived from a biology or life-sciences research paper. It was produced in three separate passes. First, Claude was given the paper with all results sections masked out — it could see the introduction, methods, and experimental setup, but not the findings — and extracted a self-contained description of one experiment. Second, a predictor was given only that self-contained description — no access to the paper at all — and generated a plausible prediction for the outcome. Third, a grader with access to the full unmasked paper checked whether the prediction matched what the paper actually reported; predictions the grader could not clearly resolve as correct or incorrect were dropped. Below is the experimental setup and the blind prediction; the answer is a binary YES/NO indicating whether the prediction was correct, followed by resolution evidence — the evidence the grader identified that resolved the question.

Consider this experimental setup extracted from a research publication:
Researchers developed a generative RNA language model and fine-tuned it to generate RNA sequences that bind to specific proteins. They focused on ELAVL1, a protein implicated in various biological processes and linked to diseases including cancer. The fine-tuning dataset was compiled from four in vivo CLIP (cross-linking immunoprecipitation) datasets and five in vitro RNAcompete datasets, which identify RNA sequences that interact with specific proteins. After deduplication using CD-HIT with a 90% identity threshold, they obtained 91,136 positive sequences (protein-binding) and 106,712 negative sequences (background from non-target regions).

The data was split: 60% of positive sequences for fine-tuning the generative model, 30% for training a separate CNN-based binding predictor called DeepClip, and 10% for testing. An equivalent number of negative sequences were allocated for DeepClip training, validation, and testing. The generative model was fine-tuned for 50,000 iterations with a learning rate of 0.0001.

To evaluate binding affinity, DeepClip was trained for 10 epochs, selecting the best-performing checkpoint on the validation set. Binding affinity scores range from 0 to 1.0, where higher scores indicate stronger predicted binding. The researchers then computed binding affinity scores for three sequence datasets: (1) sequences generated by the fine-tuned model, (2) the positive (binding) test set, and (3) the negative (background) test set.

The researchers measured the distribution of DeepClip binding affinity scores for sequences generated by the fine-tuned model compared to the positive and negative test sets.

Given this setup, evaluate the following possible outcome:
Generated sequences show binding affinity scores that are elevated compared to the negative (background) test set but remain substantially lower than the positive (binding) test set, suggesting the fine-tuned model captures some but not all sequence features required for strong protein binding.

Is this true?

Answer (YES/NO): NO